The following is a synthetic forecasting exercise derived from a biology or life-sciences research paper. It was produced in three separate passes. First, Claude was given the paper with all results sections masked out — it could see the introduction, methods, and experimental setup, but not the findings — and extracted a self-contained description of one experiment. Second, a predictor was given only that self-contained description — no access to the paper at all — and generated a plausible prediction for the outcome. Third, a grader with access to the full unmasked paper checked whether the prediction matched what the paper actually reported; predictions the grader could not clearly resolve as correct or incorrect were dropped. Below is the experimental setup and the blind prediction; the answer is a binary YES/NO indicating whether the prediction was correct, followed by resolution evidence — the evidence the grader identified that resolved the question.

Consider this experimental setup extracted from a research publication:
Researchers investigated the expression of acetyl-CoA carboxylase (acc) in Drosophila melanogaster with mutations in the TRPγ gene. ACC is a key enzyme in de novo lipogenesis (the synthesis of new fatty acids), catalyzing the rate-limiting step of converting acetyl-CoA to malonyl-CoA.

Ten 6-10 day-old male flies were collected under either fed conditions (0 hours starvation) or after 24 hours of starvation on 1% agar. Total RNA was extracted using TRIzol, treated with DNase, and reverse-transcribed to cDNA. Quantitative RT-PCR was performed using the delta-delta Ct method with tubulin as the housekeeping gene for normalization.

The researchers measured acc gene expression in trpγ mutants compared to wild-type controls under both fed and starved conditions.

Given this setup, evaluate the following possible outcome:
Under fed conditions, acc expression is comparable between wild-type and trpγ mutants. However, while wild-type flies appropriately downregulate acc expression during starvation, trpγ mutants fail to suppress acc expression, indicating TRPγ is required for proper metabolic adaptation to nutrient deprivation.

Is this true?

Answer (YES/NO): NO